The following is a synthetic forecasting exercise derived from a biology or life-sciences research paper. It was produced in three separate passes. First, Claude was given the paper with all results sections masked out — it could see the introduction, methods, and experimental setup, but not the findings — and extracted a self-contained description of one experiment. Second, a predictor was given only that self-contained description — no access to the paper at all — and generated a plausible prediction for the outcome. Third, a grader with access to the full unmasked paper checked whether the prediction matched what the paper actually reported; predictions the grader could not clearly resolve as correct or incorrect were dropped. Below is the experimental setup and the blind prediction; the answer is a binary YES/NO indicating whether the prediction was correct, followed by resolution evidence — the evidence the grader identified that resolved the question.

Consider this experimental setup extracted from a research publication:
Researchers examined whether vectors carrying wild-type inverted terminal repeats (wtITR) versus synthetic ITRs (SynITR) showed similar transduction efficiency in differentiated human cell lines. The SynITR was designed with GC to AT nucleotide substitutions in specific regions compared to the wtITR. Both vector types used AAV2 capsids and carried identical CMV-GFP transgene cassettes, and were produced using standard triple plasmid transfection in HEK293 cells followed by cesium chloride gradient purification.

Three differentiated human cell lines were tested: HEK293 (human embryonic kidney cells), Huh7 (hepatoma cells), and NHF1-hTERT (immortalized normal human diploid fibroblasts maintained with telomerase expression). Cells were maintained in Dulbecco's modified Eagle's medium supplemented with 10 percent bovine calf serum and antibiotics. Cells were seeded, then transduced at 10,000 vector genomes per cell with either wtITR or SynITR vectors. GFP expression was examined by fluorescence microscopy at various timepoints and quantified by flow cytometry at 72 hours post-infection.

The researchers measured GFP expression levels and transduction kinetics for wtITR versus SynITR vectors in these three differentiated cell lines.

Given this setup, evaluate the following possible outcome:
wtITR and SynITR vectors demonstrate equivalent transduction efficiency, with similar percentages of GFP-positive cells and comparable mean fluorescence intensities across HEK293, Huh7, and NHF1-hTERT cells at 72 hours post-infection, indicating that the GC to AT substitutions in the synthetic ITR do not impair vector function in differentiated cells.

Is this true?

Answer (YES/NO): NO